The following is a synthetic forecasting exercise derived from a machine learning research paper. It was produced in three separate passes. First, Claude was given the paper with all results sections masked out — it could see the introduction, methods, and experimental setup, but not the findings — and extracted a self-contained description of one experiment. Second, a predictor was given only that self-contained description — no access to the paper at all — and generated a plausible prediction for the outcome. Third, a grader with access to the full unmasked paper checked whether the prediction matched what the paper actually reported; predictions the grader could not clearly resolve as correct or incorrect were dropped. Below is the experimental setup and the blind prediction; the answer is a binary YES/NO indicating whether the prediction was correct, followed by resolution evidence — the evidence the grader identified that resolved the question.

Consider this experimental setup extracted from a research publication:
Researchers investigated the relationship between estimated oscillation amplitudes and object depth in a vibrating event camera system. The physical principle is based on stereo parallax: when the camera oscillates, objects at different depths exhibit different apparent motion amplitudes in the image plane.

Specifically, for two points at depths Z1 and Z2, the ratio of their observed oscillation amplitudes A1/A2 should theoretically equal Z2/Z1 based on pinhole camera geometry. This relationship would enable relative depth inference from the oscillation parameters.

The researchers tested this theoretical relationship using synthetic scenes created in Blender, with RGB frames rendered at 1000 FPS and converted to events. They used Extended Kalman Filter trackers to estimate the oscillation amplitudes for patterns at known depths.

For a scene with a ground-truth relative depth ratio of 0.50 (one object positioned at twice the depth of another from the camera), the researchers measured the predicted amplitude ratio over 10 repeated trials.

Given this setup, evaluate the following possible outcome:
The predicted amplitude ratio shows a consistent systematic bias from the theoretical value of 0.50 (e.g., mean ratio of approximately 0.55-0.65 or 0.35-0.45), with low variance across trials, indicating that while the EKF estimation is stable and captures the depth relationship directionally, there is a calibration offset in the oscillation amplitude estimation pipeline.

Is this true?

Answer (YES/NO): YES